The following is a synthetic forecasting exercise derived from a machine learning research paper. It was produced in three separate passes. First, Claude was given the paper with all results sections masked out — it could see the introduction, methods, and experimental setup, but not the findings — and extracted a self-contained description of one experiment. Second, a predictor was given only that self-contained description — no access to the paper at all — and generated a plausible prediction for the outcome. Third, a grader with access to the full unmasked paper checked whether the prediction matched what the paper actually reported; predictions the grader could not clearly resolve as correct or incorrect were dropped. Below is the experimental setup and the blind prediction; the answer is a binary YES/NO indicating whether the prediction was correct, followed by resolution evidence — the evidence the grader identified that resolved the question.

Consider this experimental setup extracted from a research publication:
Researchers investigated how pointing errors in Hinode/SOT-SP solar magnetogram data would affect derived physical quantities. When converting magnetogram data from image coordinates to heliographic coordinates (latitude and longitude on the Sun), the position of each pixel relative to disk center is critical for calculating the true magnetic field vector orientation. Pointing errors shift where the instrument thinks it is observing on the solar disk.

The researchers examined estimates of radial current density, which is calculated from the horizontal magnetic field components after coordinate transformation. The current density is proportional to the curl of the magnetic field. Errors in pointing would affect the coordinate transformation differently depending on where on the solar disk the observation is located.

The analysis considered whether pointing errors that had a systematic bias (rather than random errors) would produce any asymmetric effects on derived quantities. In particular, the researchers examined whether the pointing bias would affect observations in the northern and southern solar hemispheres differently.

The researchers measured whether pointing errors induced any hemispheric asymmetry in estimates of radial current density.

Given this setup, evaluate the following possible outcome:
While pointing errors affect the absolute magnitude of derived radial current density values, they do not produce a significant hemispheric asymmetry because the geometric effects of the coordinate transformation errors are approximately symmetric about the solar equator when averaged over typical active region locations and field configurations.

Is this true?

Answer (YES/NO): NO